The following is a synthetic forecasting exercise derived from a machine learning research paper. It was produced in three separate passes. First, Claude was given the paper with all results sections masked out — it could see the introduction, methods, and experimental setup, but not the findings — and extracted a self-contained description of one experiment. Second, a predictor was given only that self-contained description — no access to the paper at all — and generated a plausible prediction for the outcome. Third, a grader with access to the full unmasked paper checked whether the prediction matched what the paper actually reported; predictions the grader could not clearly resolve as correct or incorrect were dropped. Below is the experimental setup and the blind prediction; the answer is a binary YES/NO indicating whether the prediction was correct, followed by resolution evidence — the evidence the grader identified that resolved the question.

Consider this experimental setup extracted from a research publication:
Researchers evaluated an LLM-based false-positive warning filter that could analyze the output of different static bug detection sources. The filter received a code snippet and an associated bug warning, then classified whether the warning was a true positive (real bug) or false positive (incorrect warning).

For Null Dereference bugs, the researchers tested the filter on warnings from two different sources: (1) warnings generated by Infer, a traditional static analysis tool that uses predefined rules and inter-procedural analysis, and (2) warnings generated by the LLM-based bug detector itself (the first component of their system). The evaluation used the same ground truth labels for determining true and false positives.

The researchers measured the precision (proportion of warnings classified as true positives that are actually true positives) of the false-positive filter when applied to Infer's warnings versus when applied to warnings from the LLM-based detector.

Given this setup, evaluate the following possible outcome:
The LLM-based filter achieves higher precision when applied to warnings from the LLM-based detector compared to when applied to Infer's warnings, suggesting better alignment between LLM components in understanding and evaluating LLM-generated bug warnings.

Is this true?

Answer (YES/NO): YES